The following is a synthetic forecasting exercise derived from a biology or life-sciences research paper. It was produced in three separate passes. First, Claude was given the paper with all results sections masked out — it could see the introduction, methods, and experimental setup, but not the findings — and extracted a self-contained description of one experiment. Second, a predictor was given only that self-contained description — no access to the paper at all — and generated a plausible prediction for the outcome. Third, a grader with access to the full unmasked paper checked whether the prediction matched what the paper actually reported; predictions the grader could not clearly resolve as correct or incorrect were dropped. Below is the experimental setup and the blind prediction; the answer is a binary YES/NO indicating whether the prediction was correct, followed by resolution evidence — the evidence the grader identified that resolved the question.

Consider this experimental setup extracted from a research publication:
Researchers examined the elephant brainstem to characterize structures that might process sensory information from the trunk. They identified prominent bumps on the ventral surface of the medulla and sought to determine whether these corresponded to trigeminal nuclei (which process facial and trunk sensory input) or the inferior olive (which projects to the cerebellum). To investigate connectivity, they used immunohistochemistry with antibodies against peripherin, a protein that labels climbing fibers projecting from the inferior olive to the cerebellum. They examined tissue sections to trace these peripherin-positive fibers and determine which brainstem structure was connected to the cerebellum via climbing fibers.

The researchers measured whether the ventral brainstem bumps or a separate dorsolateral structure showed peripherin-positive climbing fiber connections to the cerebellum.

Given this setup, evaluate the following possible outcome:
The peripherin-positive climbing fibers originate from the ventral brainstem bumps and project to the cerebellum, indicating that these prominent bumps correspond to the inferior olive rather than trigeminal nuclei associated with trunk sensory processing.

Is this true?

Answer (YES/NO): NO